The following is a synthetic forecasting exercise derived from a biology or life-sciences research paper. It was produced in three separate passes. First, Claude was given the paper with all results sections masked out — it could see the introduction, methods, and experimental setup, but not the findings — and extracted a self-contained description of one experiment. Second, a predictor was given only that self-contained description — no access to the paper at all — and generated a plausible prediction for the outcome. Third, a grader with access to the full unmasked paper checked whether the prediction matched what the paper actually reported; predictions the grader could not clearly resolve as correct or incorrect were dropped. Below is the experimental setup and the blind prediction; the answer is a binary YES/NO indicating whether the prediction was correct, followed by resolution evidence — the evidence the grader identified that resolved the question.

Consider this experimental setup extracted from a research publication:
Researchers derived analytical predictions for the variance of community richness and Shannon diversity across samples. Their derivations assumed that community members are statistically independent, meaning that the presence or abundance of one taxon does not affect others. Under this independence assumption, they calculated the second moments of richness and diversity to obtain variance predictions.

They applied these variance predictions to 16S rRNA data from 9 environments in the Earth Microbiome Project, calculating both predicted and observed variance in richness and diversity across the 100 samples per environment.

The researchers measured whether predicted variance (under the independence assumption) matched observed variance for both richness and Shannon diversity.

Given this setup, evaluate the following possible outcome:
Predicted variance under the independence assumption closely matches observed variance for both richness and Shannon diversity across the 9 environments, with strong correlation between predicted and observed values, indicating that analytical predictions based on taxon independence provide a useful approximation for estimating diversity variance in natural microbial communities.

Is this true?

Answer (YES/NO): NO